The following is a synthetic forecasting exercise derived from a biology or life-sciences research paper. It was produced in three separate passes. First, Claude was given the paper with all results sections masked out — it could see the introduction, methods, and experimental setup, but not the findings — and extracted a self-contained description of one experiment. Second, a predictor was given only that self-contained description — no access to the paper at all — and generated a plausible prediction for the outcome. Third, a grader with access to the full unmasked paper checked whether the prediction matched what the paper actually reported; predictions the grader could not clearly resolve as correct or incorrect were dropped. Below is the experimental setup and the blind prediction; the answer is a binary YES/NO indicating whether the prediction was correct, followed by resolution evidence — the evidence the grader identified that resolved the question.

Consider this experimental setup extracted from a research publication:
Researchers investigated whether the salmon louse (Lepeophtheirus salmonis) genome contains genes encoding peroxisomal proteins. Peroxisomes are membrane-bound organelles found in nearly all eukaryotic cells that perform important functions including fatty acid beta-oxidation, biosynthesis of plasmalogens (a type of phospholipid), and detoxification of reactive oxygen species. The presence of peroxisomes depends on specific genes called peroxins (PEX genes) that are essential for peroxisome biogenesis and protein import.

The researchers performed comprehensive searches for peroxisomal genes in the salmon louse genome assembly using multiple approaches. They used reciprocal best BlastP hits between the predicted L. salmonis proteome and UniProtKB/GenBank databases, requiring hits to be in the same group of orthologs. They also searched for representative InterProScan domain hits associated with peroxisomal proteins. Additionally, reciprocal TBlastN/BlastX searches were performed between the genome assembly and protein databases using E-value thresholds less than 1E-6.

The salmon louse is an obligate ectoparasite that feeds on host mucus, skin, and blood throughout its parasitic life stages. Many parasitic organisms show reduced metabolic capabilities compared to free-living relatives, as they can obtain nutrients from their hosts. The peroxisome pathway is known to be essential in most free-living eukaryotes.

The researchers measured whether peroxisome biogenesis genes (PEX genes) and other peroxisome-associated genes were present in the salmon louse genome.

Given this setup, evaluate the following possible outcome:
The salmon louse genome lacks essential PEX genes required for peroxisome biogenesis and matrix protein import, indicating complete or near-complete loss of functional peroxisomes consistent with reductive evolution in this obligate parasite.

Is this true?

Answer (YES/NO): YES